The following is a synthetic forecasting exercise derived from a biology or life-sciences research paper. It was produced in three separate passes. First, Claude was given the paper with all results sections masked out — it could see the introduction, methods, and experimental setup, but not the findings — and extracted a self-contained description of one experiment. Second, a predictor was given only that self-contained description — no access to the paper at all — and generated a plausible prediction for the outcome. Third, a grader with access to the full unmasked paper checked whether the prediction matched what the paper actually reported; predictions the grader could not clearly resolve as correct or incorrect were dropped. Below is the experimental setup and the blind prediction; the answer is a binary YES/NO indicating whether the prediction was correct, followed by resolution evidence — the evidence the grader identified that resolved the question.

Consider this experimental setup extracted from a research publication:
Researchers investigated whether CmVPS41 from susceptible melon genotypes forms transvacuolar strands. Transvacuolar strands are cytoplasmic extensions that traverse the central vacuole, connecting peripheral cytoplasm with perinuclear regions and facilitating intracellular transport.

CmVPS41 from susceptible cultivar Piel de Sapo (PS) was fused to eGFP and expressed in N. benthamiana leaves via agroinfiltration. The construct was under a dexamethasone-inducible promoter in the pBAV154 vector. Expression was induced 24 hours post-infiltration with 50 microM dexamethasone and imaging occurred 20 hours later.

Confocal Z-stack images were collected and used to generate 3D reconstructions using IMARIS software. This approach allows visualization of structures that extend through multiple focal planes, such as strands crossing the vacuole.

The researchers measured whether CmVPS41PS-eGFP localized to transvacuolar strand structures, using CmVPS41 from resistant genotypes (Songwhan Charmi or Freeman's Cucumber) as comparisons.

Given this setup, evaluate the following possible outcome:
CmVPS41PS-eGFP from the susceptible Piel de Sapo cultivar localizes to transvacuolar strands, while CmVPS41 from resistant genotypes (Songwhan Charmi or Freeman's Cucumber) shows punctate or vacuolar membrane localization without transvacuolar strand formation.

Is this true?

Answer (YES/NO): YES